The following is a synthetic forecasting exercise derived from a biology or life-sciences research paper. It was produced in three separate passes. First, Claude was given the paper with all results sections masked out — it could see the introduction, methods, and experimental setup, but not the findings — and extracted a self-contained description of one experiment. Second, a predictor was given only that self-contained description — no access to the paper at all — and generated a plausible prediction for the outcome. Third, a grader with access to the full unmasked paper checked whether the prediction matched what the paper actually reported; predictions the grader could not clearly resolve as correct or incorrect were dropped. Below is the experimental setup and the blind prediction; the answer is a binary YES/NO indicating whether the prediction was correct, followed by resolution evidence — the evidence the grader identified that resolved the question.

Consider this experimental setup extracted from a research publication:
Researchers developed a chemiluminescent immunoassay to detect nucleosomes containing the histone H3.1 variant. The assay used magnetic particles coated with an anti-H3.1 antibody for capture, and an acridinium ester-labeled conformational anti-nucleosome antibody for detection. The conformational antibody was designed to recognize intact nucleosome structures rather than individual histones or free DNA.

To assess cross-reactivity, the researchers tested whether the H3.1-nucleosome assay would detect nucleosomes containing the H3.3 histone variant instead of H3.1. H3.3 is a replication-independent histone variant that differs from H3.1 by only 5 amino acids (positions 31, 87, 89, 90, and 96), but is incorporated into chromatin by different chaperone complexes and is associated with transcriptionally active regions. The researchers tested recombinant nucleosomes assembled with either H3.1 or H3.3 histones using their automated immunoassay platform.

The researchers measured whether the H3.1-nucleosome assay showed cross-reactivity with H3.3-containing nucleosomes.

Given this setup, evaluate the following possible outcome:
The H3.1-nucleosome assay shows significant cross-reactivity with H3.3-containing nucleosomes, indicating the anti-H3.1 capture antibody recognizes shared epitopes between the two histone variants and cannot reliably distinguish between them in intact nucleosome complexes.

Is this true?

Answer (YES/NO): NO